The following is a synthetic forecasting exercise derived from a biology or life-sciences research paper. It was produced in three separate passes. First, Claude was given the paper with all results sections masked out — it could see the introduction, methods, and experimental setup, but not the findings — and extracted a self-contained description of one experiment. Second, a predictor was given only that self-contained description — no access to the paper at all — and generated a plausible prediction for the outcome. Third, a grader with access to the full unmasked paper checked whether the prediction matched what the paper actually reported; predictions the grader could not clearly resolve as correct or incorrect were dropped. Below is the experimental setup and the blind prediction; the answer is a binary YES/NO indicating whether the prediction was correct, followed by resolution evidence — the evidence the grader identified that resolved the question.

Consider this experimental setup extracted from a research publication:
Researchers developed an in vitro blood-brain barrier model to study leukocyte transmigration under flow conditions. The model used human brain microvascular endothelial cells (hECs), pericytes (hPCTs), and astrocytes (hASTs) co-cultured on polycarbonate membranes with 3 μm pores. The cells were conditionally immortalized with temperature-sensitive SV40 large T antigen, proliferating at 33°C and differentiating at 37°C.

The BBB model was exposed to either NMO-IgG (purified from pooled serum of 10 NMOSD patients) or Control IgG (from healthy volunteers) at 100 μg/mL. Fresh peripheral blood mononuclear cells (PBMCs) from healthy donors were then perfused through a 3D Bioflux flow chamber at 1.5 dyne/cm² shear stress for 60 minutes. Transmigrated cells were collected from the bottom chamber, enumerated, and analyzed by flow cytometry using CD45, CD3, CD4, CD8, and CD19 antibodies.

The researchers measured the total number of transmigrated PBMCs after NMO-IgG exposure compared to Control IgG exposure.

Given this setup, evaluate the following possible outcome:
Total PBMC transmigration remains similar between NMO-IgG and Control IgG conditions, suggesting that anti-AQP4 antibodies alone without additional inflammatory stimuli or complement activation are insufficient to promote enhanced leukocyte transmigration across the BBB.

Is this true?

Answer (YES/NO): NO